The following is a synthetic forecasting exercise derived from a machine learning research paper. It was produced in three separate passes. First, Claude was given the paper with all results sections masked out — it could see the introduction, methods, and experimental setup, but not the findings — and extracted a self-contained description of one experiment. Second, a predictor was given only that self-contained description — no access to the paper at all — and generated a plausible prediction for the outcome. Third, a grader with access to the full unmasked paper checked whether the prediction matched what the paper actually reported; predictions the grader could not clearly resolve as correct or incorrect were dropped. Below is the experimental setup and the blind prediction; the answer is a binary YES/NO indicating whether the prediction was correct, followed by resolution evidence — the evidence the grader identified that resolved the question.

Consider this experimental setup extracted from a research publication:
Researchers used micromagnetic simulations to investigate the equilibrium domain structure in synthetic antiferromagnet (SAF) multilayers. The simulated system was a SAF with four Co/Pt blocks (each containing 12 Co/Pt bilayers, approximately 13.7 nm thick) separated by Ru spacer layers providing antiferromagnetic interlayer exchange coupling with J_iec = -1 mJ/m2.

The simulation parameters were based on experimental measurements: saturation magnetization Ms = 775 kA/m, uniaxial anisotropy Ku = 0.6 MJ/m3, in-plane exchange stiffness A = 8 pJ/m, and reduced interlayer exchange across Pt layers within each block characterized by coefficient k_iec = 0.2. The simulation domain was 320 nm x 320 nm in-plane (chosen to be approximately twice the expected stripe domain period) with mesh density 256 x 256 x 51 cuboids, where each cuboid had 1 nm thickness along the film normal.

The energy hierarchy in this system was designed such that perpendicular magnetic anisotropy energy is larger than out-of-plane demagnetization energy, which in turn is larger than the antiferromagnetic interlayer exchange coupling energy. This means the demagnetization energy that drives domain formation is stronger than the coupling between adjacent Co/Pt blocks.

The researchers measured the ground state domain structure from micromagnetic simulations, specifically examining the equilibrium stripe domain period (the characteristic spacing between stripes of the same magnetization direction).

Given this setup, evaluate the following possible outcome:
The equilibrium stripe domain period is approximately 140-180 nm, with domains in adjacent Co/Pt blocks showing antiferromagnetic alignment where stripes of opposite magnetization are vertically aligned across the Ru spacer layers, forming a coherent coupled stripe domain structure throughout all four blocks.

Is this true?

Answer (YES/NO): NO